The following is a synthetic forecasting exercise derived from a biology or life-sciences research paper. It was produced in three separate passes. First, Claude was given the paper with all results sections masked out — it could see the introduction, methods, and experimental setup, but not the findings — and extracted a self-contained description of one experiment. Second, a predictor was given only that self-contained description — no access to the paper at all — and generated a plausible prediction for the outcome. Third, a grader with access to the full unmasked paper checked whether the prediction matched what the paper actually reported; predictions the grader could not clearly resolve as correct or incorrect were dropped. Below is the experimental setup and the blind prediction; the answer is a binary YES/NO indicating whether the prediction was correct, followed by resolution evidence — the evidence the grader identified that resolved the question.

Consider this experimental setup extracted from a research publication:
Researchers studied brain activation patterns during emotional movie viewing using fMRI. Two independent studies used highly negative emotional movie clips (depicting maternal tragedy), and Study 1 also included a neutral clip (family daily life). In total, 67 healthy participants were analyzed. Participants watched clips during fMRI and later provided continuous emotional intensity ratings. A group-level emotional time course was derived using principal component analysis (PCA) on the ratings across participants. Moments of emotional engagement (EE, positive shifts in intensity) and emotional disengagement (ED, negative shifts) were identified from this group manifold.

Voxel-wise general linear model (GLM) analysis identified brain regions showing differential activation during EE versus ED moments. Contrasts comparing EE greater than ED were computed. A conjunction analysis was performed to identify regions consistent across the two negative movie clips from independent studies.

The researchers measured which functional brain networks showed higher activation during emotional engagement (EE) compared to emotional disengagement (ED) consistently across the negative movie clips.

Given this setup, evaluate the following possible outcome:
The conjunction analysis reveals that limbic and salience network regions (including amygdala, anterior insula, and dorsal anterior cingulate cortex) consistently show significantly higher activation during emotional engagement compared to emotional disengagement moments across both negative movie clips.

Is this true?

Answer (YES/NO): NO